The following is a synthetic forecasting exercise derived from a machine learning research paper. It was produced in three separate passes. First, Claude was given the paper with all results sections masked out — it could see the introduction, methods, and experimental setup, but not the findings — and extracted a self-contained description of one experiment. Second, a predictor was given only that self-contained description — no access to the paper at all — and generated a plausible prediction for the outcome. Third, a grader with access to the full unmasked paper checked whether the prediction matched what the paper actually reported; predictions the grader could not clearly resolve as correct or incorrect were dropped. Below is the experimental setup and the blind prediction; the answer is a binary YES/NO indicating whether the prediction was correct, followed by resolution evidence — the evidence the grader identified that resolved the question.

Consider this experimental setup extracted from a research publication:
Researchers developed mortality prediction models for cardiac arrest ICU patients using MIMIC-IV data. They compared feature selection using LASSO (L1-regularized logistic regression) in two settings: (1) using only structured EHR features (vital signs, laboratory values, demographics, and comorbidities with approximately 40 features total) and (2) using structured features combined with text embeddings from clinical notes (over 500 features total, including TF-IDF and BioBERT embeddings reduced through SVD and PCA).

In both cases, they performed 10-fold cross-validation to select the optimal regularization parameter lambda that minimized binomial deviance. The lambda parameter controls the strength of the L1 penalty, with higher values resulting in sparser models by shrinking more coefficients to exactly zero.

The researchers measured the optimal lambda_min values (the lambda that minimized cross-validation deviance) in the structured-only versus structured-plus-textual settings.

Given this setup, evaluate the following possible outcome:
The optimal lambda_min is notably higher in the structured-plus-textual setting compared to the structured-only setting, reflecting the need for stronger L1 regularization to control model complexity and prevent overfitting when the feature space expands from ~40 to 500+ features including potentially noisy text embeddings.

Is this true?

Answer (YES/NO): YES